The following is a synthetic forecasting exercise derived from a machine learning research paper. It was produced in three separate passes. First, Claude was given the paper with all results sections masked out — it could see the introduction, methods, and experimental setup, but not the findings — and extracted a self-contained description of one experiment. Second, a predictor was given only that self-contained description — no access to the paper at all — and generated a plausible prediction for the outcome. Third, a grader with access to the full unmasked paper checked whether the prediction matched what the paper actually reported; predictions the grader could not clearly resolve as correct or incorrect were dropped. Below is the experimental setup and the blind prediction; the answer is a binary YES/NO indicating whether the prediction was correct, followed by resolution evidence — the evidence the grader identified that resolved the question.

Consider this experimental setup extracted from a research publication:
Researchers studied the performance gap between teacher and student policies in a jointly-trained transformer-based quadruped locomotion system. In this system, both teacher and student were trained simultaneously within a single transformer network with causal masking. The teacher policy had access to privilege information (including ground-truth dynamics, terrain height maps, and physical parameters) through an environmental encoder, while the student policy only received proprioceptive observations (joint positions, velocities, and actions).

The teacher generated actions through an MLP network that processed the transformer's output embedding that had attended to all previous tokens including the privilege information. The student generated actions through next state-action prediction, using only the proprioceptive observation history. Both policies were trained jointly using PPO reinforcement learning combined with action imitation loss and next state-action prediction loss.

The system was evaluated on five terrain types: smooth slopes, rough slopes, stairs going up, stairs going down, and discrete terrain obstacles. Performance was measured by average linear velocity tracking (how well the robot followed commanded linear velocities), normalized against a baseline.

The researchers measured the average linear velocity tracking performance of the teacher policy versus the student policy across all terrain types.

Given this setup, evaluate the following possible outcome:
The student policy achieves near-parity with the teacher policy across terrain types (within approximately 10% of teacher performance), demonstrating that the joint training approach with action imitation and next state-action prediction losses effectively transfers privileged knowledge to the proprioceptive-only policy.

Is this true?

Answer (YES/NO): YES